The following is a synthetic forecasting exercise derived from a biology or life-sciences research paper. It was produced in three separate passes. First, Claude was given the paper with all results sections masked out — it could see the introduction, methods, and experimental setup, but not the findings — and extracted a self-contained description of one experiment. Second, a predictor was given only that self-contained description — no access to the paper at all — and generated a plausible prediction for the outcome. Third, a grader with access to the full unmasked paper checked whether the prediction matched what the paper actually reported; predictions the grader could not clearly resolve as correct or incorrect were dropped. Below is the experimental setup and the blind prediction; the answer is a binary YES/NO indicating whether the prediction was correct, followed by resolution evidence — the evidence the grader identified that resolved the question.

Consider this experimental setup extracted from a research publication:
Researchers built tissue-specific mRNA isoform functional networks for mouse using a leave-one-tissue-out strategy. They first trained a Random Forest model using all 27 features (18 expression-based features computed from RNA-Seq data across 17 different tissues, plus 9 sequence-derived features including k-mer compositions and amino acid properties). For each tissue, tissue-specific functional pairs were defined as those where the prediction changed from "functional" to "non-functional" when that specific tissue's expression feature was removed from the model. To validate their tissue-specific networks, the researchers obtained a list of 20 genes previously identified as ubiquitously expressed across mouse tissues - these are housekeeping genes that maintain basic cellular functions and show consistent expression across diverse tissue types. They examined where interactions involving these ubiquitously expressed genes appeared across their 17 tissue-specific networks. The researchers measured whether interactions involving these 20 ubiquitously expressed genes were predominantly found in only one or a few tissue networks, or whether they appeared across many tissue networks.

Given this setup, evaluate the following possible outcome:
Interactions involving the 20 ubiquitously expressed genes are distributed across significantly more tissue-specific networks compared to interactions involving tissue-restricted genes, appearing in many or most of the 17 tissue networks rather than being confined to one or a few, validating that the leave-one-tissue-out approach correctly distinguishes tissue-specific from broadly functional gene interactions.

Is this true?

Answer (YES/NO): YES